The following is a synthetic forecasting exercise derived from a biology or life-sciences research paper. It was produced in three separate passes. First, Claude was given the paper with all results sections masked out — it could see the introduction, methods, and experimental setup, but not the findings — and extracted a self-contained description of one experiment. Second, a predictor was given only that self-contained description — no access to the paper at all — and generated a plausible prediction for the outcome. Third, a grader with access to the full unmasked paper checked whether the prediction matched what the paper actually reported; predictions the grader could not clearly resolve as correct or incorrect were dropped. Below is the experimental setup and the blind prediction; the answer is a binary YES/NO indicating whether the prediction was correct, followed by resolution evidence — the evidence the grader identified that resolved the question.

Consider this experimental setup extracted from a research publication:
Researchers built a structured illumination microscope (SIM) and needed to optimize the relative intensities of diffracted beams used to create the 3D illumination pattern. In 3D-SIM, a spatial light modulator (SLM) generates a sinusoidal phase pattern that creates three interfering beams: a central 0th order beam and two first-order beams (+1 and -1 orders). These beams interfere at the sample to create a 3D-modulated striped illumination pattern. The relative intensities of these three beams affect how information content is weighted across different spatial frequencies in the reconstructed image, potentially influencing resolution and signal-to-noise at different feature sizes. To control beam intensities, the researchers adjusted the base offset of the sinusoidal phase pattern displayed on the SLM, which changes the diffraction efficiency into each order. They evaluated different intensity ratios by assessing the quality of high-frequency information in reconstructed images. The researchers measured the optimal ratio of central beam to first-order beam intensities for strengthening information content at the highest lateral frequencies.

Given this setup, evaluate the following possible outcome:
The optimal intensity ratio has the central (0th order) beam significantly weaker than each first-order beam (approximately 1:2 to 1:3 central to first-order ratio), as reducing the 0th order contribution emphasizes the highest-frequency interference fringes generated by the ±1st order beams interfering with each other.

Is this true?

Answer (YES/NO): NO